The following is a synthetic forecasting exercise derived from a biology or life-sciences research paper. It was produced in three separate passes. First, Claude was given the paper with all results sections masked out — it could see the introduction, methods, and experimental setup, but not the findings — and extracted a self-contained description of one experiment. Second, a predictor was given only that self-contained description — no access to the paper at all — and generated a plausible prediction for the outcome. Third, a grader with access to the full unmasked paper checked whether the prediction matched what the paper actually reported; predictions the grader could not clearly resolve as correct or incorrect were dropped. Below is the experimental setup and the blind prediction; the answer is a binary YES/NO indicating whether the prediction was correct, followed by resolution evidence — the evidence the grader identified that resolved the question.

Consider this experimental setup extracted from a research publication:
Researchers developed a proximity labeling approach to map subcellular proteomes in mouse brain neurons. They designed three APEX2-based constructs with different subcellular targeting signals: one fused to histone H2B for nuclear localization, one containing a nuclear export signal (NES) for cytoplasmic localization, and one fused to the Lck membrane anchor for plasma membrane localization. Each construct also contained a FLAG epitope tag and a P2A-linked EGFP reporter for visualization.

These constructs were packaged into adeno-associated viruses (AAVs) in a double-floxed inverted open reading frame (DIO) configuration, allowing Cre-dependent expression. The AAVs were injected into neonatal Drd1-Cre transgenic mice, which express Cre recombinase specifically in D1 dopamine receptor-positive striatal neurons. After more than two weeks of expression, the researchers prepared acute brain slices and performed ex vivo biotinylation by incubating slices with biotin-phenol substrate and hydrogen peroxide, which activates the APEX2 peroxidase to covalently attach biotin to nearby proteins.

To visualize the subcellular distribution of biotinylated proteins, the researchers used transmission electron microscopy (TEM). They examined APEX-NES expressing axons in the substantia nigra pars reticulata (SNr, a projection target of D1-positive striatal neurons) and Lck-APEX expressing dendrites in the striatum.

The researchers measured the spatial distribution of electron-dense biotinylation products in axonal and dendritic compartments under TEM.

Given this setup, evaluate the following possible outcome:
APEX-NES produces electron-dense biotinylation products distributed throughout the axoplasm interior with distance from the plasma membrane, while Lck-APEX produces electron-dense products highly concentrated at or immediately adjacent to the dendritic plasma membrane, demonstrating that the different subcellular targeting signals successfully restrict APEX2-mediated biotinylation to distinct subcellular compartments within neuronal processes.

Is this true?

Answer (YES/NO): YES